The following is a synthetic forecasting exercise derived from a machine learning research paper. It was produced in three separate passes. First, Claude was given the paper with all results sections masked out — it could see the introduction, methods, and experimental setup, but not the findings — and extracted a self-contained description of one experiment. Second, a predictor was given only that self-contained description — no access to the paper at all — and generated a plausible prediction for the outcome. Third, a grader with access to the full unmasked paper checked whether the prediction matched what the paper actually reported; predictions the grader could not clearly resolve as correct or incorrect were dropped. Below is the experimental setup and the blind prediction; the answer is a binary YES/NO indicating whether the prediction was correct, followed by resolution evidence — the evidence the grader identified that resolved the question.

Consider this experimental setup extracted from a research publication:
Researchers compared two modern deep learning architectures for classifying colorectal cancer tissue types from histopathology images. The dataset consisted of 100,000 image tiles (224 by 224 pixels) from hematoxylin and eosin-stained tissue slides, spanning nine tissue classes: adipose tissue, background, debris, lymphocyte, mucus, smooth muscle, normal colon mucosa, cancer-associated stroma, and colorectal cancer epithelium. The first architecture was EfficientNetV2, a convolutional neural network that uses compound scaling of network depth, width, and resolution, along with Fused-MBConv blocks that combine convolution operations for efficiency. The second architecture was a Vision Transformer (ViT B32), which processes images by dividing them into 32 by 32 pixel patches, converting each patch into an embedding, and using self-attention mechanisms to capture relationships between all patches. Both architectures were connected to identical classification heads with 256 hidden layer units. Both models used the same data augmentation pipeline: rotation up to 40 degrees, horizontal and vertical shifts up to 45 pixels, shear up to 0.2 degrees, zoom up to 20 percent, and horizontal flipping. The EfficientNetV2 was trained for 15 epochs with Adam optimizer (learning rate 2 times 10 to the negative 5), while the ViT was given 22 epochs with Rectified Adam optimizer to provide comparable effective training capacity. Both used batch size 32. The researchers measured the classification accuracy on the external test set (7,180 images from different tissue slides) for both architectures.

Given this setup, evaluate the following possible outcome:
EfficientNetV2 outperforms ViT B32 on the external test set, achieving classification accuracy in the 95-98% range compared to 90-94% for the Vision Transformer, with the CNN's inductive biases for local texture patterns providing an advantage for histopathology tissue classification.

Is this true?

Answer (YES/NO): YES